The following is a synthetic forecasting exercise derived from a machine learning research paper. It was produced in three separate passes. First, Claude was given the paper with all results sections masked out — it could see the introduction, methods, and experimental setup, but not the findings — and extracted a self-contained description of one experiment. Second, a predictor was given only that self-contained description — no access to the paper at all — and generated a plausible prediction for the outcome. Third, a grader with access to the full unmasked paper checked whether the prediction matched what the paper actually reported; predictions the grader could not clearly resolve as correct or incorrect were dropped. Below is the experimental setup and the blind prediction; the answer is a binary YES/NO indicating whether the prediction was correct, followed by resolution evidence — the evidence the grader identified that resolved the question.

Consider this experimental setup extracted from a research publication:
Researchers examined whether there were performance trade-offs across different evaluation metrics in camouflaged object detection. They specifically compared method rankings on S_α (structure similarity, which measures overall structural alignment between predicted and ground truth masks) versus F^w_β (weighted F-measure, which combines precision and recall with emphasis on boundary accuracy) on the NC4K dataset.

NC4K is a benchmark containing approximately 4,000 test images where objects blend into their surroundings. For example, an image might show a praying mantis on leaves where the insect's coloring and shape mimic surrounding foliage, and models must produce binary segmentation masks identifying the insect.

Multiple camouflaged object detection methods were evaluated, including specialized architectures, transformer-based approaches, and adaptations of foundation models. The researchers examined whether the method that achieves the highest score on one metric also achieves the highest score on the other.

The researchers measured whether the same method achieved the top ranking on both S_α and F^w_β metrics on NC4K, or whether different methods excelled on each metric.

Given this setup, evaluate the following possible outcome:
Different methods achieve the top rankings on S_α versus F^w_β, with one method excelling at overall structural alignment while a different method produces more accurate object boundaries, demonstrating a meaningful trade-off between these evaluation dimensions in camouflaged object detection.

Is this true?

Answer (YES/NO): YES